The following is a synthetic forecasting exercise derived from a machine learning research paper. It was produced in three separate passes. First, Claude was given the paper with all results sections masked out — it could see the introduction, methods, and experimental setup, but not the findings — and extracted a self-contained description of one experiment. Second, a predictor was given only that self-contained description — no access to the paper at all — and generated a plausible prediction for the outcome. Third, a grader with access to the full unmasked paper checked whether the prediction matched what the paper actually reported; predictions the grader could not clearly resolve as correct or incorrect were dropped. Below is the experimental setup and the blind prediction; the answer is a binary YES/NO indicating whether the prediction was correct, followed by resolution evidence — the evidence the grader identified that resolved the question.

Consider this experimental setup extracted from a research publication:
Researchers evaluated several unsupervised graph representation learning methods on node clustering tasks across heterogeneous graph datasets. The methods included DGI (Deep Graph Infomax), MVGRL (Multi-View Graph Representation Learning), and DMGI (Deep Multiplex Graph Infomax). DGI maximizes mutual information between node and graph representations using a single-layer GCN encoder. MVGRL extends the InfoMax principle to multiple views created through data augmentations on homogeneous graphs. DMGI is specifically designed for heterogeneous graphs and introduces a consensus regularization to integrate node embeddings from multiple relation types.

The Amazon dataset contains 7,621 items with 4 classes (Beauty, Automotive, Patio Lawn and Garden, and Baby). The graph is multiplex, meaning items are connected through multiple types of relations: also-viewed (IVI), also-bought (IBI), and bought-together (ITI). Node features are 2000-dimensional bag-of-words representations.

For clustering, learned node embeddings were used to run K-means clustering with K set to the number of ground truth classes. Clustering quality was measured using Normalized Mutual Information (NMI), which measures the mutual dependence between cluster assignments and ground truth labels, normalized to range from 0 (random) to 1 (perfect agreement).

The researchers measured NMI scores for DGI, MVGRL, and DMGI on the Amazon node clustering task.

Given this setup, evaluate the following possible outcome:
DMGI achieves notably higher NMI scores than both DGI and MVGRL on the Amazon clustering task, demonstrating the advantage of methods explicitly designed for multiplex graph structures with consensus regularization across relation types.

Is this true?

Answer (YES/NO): YES